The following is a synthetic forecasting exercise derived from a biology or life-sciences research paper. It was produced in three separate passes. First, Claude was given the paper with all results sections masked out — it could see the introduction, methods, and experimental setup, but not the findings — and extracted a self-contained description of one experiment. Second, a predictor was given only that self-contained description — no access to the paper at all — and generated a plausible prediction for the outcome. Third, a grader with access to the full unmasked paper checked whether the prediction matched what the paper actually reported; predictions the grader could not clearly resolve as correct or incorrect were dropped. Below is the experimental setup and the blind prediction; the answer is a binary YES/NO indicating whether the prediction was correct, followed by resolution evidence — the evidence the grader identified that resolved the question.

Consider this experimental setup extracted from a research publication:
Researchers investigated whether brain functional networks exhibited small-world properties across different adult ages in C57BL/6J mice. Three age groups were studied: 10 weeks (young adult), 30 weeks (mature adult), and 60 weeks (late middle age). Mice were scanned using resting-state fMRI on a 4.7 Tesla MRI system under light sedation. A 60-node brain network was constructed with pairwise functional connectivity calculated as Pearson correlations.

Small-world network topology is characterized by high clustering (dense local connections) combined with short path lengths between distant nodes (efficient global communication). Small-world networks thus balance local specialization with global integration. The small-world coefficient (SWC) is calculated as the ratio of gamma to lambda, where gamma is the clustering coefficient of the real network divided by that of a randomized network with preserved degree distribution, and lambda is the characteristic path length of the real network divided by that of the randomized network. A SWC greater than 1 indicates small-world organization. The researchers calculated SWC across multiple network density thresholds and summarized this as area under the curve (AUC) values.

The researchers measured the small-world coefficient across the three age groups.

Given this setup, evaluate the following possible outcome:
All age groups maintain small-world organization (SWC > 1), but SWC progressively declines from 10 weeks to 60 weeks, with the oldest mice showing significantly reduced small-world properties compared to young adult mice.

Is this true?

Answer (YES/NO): NO